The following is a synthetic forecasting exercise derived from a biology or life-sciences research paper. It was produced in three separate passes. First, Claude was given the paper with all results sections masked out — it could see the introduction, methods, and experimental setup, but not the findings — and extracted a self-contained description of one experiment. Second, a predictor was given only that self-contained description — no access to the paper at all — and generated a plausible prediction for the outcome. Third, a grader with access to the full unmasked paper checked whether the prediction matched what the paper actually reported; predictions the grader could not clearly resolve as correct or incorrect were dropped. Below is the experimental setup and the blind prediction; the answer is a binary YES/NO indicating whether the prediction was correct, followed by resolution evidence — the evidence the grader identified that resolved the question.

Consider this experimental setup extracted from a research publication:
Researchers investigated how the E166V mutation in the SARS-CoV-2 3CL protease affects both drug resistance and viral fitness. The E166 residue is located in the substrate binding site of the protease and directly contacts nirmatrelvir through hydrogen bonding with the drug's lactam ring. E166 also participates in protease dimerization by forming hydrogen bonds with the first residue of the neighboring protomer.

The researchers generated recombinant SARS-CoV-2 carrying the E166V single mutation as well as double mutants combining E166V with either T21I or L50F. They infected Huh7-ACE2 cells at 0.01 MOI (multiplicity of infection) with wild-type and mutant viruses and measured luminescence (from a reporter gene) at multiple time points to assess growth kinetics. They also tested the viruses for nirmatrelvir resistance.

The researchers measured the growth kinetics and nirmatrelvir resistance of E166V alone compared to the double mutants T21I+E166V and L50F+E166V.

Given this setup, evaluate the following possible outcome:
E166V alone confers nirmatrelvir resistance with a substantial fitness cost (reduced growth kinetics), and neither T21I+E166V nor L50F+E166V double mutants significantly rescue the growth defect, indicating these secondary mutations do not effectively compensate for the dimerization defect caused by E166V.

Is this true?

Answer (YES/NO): NO